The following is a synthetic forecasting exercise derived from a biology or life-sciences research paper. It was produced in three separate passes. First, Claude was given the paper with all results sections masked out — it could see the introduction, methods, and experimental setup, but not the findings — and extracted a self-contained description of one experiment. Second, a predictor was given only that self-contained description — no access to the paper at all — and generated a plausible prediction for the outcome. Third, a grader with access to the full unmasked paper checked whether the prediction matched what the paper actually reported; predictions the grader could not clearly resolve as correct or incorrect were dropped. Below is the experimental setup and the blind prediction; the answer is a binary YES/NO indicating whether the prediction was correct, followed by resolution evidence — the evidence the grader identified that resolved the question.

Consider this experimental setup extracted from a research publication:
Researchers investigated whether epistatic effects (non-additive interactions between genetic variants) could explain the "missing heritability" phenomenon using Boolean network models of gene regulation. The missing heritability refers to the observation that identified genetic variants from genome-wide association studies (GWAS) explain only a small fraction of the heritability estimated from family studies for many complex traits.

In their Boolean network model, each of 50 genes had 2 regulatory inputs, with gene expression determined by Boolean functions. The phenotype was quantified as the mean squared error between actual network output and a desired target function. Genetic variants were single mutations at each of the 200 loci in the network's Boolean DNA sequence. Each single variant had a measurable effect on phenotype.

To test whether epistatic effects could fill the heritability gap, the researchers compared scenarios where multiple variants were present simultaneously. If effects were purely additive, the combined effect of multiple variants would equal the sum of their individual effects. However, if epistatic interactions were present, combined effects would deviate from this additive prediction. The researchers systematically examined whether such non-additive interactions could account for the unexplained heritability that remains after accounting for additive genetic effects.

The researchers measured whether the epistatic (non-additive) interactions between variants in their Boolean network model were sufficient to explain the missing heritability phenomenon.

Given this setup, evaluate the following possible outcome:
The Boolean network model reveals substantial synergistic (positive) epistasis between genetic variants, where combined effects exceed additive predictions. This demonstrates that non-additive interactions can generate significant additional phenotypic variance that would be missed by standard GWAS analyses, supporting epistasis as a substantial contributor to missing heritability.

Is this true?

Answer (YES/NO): NO